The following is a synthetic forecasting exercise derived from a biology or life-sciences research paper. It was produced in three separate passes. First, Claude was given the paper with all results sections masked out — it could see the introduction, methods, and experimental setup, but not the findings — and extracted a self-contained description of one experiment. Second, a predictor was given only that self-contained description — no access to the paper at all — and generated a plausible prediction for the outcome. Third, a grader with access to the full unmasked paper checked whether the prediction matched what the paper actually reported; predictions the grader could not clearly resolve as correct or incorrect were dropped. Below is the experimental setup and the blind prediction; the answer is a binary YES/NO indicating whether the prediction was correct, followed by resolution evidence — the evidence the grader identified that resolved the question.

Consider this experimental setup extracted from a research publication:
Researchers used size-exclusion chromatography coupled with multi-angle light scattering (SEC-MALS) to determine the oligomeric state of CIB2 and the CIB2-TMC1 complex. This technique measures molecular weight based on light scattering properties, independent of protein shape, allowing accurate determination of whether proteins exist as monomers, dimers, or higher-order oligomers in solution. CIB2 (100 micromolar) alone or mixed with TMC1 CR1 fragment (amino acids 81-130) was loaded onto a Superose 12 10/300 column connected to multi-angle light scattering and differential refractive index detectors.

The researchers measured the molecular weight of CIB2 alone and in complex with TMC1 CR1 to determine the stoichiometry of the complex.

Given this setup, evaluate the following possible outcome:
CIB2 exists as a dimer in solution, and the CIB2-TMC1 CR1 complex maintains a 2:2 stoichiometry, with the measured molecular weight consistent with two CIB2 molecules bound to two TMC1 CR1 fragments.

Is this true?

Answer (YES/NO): NO